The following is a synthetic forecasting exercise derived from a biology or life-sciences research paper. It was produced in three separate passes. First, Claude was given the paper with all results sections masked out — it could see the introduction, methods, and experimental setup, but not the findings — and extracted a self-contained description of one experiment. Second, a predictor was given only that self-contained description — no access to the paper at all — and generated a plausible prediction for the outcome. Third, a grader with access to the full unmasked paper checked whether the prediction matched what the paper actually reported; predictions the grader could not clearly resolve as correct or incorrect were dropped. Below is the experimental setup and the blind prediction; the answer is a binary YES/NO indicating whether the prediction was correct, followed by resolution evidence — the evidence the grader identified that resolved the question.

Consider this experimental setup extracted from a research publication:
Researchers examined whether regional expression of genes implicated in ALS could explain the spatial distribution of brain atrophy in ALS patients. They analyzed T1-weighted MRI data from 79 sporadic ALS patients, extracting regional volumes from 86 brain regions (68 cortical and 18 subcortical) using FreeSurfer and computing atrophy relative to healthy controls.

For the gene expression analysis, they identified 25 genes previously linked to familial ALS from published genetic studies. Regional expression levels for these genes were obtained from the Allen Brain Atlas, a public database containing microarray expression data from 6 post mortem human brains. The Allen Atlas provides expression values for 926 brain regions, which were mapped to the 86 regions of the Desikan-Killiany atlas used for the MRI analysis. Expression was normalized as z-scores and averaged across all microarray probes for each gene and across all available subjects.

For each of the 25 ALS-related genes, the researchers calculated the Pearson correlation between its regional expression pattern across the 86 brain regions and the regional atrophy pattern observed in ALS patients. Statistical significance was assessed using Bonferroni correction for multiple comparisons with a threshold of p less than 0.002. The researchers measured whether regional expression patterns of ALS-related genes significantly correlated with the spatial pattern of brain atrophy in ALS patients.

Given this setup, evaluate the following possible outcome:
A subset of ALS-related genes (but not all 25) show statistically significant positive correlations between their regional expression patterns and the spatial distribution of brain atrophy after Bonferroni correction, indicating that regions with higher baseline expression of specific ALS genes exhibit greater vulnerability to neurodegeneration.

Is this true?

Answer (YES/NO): NO